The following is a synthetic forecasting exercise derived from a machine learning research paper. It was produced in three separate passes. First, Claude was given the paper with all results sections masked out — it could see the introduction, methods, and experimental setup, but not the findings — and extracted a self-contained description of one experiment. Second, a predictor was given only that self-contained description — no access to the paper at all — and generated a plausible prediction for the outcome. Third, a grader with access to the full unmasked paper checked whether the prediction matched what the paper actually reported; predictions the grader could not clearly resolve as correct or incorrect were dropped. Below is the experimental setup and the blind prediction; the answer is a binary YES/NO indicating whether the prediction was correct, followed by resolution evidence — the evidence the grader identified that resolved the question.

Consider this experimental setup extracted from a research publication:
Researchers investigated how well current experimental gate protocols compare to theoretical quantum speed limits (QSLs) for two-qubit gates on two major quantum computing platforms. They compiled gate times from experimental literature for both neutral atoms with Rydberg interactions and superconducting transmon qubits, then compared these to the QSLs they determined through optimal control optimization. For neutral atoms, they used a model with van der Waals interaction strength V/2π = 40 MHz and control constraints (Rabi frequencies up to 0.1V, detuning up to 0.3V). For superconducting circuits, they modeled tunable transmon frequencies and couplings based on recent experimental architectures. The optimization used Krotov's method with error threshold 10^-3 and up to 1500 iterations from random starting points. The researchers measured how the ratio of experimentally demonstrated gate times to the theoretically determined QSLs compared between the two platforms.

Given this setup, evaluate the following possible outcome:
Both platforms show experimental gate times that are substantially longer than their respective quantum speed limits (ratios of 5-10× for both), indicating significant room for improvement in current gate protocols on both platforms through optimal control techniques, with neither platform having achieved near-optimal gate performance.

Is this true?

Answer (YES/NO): NO